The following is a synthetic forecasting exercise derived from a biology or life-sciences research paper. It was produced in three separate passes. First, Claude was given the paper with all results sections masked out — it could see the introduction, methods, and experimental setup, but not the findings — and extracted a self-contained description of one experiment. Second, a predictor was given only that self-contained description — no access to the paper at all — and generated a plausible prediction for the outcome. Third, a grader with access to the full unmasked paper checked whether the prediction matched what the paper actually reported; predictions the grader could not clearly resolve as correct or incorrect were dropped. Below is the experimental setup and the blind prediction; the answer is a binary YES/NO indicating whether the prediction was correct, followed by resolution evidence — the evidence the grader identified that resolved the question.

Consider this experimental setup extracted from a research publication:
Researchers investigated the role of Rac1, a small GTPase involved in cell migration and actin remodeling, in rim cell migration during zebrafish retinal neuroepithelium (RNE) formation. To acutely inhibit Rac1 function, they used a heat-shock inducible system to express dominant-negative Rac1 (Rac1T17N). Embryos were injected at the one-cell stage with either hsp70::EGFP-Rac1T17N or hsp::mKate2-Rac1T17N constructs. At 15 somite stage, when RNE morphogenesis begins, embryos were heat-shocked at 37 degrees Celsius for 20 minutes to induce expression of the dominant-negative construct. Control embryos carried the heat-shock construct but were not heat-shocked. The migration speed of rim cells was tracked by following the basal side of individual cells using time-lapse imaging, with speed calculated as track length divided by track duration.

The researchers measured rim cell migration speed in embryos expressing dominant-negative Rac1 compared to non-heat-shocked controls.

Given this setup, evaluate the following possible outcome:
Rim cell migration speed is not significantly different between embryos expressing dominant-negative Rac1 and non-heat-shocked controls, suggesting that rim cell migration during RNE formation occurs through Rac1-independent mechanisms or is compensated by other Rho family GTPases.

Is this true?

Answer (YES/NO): NO